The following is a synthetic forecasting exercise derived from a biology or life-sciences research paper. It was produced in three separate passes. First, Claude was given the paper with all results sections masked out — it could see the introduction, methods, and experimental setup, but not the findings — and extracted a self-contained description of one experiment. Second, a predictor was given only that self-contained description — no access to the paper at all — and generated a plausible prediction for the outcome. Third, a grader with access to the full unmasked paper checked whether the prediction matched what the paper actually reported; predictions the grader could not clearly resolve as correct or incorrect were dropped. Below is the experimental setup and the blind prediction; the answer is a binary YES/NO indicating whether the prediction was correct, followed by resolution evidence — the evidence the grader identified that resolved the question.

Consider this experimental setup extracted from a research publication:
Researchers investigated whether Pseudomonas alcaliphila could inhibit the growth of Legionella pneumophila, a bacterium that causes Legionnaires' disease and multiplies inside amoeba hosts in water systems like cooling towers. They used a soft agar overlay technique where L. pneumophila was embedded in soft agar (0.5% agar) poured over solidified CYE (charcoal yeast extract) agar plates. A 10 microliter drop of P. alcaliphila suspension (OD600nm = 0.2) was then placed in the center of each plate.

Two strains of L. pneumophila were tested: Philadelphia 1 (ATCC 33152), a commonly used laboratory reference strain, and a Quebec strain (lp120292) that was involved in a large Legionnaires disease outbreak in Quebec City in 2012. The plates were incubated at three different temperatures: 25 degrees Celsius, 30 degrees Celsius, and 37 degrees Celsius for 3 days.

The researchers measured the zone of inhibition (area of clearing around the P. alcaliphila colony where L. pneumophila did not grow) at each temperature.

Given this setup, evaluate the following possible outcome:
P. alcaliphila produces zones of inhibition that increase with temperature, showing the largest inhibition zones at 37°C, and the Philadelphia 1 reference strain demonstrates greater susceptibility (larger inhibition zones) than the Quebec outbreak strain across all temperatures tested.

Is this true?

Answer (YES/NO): NO